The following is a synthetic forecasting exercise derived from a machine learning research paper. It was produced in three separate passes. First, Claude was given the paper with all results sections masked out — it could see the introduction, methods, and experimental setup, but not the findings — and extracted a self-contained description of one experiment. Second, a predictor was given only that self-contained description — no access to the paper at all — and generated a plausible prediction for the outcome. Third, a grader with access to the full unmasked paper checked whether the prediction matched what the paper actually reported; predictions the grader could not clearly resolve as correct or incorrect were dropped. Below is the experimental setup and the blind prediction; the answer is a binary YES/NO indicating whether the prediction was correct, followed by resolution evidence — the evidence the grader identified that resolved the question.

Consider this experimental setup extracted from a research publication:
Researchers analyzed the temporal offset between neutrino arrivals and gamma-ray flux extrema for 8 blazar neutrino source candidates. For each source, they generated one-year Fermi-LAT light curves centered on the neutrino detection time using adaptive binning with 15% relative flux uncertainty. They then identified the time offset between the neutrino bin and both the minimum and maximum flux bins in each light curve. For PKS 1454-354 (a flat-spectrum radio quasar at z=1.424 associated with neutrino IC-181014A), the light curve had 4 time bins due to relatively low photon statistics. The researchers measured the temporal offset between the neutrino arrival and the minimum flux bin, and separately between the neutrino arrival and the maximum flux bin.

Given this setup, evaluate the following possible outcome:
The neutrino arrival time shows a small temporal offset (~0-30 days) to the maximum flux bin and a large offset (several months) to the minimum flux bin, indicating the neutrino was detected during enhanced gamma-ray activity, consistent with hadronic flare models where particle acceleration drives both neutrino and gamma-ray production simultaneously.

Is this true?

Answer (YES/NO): NO